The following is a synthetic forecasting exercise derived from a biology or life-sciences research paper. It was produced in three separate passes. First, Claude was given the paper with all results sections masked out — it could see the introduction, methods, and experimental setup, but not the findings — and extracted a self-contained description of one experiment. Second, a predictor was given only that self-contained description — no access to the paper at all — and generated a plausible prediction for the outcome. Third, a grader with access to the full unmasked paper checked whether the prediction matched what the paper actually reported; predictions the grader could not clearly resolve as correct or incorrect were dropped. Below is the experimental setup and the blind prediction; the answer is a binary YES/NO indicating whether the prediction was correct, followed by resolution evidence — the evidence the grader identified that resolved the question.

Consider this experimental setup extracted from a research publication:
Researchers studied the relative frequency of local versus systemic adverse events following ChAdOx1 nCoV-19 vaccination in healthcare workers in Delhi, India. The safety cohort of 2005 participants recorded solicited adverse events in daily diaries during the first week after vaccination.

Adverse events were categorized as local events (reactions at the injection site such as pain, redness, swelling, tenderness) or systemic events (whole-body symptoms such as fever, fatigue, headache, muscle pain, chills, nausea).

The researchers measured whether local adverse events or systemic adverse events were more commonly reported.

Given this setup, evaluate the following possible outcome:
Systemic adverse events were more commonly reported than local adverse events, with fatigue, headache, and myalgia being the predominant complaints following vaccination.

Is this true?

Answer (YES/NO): NO